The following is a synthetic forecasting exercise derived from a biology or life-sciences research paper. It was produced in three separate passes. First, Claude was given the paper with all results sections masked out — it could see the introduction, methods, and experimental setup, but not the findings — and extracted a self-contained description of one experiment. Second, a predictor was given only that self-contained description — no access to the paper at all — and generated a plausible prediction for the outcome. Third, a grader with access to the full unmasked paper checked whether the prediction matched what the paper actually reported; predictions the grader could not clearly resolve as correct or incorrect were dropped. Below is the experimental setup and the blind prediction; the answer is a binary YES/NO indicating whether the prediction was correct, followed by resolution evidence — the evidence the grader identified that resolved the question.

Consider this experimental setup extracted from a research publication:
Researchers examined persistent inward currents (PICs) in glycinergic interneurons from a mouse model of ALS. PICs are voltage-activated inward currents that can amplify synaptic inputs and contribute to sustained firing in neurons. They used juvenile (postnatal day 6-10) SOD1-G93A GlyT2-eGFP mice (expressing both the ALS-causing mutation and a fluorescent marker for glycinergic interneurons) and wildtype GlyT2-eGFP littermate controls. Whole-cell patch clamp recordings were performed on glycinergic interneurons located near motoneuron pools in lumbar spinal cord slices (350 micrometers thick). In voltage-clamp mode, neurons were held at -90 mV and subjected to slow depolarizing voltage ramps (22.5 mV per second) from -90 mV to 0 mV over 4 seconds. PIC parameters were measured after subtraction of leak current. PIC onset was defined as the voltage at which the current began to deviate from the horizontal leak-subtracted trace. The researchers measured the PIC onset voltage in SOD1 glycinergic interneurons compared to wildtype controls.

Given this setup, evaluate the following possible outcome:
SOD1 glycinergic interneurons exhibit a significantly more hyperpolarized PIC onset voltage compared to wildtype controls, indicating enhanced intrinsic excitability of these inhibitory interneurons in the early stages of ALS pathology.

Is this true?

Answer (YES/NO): NO